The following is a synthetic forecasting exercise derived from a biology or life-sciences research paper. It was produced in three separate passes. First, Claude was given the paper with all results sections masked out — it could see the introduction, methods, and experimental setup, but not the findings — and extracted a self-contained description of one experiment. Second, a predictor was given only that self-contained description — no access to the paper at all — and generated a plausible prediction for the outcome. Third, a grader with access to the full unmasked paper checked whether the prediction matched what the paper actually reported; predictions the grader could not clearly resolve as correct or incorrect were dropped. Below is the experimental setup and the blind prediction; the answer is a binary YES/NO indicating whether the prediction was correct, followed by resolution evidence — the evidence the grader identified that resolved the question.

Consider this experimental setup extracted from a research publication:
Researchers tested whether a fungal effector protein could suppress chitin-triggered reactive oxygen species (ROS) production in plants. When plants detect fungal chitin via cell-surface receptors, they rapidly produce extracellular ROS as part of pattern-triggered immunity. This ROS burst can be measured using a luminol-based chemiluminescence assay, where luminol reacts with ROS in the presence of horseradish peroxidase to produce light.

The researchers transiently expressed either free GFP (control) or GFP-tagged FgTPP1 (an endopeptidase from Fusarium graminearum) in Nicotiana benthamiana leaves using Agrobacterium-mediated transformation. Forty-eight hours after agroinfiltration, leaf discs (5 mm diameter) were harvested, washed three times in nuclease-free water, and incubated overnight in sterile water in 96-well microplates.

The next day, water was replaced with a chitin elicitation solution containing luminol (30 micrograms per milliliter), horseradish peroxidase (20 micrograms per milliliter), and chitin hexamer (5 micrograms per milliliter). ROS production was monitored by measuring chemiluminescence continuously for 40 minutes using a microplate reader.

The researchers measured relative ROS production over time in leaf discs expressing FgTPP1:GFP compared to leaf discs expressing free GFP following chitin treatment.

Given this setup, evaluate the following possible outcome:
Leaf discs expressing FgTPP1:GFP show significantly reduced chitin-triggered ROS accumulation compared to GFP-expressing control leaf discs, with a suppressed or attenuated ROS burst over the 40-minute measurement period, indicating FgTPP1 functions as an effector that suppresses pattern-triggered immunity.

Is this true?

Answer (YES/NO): YES